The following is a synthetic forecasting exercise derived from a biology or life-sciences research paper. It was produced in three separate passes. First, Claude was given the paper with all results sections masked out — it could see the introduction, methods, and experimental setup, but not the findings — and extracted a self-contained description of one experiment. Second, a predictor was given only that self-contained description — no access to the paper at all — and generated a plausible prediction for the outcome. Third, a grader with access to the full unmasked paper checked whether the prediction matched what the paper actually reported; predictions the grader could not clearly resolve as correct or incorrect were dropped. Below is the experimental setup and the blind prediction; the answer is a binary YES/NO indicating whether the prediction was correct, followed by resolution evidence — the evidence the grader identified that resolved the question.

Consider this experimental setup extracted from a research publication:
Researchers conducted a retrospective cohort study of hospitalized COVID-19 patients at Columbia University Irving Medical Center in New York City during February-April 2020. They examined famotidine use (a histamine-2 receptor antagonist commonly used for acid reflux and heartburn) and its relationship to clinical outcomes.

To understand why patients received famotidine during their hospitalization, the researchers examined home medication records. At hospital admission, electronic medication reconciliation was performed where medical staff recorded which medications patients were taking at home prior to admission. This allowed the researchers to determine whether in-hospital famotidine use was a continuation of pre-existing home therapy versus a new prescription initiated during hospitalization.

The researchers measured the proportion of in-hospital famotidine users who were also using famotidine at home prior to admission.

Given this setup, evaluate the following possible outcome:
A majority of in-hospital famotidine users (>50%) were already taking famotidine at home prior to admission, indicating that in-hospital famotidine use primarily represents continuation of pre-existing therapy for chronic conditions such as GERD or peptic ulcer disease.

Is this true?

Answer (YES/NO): NO